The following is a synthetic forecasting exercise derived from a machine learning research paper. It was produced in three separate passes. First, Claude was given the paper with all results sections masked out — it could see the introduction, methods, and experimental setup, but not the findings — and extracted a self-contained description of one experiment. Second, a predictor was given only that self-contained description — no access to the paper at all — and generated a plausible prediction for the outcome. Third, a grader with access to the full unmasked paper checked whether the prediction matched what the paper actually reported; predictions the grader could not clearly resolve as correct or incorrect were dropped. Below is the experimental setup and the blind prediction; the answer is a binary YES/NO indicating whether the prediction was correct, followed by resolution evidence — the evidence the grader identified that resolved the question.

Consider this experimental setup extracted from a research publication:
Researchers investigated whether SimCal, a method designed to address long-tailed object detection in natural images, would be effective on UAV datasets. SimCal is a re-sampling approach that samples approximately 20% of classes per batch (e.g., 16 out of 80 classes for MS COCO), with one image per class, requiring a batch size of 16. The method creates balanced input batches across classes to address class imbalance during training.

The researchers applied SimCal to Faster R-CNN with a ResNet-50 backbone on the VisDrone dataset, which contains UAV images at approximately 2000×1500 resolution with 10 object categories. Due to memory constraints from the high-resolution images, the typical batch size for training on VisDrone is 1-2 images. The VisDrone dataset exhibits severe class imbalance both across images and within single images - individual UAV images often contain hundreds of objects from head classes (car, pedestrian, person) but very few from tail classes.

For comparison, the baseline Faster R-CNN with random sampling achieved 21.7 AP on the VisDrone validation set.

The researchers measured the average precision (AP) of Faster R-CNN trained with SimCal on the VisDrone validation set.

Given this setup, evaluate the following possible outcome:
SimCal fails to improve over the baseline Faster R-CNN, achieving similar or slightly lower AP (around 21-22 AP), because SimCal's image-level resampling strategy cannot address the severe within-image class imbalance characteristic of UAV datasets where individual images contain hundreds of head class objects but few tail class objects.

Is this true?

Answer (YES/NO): NO